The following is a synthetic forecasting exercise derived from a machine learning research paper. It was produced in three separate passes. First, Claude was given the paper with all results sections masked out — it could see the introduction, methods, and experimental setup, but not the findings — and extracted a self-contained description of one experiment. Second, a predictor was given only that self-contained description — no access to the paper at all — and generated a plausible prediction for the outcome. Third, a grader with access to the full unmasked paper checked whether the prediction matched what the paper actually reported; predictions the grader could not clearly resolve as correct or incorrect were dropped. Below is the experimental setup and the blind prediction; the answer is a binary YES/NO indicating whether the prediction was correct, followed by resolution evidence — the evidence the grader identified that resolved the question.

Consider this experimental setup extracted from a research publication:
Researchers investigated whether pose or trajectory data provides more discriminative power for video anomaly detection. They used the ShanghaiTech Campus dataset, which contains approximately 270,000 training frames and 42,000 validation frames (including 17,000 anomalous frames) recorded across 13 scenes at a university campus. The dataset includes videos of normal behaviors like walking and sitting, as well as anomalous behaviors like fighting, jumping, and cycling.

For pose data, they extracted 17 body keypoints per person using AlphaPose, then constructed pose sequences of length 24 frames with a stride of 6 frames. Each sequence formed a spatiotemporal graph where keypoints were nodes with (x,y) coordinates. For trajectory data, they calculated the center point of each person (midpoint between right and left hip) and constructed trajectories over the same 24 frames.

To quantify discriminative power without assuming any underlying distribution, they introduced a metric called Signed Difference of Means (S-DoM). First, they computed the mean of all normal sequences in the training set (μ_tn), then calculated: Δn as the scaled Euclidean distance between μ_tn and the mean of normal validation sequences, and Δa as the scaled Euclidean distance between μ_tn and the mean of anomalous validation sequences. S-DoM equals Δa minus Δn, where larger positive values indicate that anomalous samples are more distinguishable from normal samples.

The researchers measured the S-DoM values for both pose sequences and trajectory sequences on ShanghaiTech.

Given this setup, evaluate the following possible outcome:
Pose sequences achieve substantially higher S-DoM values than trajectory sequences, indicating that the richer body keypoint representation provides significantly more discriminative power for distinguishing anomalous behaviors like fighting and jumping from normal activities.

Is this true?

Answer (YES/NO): YES